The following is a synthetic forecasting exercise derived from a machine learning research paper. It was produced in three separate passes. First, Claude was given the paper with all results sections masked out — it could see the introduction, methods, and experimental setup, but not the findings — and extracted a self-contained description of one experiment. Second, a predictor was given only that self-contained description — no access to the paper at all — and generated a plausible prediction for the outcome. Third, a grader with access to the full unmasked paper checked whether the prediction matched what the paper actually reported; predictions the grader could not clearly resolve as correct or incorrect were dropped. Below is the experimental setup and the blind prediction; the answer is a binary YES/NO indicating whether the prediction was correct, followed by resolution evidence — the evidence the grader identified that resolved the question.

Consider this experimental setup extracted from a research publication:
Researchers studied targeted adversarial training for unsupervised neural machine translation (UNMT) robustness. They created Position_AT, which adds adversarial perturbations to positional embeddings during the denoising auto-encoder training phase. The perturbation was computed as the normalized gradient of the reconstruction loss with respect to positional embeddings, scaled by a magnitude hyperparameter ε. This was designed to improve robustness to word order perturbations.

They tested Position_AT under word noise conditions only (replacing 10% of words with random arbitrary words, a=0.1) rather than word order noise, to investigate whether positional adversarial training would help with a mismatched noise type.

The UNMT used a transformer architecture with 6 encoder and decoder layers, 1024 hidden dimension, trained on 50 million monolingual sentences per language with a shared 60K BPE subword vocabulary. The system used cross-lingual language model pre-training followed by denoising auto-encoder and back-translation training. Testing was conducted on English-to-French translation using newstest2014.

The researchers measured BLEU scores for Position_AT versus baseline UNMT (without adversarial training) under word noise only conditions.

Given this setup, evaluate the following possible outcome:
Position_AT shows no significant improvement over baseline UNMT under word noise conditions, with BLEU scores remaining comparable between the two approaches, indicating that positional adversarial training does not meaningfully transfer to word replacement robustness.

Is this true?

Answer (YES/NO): NO